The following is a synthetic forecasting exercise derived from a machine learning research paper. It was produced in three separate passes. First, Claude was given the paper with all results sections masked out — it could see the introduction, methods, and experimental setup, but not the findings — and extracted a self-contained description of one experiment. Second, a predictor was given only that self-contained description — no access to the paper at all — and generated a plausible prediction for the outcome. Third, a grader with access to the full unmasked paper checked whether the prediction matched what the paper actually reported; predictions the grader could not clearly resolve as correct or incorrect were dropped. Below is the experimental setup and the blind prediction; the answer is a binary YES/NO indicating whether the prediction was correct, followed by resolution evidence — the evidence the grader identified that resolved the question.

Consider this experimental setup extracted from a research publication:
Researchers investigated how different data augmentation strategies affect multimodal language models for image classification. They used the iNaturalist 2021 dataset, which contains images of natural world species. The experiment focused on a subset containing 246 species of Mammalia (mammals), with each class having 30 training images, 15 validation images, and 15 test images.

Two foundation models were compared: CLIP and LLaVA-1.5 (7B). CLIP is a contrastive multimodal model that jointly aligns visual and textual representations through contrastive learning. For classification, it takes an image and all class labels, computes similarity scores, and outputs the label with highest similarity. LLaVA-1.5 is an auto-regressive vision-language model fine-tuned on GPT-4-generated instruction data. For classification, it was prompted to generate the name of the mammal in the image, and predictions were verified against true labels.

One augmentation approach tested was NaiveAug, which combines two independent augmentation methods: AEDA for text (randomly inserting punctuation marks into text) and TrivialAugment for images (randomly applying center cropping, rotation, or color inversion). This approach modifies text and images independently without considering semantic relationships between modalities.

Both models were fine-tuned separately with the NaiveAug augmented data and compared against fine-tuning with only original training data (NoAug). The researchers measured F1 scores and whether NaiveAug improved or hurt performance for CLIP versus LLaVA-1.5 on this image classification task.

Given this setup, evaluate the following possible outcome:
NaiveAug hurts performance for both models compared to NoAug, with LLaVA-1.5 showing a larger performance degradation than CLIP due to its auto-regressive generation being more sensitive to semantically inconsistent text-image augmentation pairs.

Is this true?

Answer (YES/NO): NO